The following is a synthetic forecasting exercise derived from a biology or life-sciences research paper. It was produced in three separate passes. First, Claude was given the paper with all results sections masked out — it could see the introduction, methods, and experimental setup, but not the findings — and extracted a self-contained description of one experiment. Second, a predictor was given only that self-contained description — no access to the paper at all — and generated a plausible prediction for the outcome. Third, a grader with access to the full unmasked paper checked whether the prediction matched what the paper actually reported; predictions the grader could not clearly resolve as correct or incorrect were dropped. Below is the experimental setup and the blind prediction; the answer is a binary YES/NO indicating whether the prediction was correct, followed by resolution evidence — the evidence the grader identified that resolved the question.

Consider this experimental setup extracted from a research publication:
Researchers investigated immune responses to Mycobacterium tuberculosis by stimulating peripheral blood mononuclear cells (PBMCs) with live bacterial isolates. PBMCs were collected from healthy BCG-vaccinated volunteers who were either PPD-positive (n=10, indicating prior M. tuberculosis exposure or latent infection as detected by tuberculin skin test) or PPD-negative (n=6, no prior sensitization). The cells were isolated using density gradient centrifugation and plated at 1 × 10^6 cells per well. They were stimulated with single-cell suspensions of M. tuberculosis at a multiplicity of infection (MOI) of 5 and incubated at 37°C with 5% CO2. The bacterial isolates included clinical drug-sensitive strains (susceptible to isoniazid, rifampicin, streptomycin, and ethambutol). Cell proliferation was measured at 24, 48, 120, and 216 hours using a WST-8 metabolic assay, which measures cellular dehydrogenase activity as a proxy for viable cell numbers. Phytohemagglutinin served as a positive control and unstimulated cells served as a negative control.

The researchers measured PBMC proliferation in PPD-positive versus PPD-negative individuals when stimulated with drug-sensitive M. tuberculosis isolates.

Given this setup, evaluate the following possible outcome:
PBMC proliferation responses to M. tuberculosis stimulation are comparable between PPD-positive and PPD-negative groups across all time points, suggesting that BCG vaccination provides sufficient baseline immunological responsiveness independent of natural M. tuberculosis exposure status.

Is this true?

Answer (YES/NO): NO